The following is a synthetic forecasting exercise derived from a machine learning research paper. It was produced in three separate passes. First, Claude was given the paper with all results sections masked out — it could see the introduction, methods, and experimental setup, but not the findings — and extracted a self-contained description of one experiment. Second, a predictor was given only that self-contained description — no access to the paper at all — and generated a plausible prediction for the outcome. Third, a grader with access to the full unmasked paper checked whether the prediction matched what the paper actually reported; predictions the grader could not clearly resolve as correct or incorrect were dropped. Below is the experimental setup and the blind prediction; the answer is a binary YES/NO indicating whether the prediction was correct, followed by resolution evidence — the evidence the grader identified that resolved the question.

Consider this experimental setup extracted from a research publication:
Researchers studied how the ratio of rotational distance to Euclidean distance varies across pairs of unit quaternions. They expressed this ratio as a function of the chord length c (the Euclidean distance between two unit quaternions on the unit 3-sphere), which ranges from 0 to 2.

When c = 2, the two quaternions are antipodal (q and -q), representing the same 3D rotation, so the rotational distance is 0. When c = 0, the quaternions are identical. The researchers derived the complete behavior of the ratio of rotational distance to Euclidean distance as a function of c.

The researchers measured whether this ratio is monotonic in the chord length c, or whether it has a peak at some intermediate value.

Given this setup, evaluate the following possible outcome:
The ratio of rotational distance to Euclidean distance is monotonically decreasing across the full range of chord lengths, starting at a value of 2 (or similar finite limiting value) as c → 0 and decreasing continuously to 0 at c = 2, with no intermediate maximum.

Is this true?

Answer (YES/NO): NO